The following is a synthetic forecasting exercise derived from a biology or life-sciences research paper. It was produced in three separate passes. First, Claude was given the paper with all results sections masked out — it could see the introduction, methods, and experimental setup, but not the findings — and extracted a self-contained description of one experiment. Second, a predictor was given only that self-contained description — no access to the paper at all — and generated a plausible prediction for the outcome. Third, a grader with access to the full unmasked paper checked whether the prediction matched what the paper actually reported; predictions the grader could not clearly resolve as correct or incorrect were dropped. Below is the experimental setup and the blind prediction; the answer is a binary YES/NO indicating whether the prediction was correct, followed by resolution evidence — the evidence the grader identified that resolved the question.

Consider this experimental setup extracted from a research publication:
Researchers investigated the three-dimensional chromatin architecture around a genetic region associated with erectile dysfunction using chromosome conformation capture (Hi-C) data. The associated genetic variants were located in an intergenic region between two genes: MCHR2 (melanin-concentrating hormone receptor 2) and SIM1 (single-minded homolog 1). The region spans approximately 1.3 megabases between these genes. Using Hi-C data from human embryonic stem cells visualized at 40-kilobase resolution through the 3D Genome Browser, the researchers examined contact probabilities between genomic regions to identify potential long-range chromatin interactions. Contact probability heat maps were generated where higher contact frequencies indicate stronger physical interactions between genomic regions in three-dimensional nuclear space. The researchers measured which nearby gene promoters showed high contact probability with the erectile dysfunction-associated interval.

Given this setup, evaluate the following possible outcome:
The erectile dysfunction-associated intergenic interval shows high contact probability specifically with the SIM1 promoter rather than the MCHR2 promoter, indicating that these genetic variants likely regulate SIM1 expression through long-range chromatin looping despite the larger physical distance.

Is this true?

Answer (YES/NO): YES